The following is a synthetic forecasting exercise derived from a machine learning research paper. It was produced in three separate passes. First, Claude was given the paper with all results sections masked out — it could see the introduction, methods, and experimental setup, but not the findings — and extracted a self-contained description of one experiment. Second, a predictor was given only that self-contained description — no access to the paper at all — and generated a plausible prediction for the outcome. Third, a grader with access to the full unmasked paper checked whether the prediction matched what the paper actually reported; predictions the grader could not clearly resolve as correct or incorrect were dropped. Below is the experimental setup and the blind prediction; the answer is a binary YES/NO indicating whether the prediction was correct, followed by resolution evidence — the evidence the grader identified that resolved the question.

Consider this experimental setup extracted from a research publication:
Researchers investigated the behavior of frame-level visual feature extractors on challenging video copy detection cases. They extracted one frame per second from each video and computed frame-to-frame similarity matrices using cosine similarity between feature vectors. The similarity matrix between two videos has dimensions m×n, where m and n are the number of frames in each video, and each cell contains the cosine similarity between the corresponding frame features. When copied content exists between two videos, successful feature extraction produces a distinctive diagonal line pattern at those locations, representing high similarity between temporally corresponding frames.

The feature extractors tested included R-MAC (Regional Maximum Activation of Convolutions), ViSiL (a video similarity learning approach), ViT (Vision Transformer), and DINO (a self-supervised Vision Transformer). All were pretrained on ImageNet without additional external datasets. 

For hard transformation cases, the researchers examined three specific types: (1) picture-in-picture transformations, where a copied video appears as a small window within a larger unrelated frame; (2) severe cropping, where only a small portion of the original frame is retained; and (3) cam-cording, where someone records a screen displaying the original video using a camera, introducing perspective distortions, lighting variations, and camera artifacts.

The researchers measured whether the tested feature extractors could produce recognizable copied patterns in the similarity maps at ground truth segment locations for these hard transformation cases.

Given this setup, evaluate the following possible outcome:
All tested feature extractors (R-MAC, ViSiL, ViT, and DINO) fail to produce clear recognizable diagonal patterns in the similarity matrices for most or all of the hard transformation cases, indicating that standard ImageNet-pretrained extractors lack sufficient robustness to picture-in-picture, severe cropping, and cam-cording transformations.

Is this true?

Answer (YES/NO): YES